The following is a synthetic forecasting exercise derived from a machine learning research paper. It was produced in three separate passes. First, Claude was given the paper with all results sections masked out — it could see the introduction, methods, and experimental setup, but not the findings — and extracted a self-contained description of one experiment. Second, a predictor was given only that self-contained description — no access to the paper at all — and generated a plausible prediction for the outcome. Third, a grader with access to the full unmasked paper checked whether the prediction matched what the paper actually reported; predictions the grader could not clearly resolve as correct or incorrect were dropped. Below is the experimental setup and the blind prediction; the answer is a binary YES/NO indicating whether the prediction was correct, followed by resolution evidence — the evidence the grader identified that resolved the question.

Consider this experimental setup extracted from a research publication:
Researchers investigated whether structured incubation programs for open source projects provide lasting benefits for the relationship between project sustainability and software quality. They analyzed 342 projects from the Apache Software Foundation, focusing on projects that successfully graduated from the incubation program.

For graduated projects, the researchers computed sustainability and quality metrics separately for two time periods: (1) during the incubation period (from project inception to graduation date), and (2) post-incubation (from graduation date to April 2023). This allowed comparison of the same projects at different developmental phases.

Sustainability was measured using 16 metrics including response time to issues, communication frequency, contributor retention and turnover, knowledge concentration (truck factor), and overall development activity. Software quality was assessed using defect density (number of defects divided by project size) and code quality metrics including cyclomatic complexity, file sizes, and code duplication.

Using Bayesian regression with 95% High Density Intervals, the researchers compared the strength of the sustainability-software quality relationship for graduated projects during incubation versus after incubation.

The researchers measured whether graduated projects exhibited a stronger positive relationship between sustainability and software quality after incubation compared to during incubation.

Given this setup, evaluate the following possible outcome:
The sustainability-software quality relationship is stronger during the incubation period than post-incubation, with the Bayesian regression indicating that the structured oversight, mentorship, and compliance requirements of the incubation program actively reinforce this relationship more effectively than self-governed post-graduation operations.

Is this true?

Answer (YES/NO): NO